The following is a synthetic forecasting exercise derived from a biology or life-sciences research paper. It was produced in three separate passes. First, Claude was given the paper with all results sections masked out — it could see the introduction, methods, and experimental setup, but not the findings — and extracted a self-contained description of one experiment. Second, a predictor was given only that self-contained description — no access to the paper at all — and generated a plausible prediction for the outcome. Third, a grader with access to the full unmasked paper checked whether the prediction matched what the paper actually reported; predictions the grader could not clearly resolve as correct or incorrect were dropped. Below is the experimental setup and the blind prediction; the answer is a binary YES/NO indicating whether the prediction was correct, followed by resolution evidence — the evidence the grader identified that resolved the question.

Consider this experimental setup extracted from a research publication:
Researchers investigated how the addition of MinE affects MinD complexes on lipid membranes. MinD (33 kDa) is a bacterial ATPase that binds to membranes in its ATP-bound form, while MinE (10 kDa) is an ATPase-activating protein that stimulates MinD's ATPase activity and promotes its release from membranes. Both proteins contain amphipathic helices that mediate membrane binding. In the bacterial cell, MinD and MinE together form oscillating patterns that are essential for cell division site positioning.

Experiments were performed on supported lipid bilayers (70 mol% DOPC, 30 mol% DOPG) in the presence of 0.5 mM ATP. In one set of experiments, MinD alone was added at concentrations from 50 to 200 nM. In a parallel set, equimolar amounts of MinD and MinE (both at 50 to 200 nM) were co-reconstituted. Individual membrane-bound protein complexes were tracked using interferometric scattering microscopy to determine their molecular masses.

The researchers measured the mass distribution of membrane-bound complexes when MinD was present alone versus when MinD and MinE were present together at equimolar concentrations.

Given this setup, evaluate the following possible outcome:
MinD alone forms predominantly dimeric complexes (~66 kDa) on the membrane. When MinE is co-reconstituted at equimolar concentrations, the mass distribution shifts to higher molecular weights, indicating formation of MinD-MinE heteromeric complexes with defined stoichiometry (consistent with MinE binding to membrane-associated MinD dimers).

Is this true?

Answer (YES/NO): YES